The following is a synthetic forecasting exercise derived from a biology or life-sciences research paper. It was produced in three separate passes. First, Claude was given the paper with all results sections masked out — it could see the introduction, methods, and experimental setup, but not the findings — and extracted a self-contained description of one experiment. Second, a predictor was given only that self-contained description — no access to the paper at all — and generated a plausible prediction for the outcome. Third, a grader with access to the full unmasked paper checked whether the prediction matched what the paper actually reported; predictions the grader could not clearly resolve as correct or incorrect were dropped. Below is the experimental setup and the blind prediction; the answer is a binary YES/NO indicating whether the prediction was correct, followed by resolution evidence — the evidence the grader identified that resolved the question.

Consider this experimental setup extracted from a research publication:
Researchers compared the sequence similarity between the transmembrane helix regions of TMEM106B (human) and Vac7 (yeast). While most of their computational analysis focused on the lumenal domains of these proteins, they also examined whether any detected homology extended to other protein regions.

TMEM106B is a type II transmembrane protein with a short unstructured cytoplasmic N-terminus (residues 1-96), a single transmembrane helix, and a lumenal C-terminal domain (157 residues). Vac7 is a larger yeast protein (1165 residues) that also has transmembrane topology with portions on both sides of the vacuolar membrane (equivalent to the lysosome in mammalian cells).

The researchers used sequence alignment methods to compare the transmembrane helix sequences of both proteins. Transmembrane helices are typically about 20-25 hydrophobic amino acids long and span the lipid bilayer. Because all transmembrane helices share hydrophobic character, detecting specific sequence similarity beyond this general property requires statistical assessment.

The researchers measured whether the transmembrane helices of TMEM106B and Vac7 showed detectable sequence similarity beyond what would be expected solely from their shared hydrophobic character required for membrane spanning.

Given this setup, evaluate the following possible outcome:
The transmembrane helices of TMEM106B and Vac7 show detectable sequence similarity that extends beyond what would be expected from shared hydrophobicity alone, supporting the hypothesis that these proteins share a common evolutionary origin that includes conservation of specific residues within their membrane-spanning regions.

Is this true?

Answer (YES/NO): YES